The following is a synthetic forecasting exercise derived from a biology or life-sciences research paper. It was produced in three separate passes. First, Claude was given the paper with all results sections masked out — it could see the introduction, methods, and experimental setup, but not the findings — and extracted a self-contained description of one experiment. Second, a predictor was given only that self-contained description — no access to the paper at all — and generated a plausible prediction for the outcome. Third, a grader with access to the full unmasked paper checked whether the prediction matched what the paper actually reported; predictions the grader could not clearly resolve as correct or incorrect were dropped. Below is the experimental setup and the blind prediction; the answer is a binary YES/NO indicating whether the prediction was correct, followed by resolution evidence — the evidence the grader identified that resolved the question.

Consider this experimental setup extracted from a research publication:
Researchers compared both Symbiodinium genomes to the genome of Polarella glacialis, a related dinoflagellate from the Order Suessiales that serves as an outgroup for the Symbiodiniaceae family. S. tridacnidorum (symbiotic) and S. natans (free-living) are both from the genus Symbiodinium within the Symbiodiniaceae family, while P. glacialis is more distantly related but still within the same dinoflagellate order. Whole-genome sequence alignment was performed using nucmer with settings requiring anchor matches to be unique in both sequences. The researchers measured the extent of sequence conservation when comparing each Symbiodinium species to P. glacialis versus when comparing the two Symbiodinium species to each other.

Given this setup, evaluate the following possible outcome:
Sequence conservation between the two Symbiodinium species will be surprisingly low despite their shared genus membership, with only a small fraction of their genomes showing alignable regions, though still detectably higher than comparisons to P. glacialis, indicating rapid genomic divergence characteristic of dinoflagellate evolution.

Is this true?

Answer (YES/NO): NO